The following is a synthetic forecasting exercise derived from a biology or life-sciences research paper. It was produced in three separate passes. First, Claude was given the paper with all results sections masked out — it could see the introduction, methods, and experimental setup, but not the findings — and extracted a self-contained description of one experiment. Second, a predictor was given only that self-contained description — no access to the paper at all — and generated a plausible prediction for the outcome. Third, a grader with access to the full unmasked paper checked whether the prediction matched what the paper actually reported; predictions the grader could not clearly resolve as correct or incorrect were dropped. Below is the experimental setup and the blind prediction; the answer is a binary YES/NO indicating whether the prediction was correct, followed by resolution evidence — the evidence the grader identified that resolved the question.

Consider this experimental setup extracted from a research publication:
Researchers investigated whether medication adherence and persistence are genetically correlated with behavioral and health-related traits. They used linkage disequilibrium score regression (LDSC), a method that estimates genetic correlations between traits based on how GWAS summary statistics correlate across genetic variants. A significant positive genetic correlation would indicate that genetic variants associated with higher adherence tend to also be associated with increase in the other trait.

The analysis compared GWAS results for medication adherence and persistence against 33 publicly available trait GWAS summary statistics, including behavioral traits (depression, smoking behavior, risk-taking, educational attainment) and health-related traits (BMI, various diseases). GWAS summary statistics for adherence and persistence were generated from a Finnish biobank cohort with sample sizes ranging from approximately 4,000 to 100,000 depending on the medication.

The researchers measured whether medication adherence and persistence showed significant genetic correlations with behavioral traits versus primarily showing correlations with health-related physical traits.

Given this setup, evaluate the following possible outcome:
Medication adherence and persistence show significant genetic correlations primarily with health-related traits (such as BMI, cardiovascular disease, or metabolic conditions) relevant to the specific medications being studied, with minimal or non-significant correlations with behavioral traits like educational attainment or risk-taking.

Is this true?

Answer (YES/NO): NO